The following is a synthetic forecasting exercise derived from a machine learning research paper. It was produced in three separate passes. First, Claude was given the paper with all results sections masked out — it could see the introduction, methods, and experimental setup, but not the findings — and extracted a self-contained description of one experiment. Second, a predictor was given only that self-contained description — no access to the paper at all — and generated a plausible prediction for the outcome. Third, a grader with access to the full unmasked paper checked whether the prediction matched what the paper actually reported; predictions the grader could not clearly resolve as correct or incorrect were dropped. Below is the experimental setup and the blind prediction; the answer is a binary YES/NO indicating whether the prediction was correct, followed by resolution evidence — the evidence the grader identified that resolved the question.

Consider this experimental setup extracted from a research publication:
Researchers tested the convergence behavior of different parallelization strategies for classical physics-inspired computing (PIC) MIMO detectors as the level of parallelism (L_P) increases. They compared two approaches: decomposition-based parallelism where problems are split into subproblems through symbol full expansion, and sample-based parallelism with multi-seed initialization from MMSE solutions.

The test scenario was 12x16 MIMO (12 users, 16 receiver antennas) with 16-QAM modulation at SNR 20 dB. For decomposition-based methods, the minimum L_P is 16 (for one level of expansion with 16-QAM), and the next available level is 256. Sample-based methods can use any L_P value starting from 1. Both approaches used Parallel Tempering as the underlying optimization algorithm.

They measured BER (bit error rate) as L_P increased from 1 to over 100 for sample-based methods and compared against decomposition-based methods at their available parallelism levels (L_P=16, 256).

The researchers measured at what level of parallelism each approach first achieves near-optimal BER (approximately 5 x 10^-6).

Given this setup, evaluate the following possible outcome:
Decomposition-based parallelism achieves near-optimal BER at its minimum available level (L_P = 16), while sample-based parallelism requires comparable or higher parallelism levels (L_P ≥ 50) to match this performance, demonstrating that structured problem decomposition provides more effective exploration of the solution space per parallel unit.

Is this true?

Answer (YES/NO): NO